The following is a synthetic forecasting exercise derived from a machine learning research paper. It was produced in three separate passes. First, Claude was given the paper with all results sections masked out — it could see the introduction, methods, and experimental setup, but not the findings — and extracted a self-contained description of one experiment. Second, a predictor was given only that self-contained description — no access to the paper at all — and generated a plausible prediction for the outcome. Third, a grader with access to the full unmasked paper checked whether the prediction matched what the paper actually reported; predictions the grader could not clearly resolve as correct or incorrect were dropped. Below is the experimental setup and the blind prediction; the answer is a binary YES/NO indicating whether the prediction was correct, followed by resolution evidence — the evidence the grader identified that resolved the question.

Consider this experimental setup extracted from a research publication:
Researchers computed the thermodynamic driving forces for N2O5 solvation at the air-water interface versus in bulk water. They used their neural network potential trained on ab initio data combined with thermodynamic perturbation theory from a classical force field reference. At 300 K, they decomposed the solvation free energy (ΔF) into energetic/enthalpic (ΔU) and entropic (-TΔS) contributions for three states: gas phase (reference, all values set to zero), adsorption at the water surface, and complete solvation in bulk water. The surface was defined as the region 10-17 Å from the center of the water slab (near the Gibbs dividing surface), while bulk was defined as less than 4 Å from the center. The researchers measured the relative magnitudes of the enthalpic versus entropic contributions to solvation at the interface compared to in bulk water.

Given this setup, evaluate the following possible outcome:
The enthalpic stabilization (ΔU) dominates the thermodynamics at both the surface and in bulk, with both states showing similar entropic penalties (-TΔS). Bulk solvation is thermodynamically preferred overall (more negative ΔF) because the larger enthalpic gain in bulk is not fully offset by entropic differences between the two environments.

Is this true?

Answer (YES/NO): NO